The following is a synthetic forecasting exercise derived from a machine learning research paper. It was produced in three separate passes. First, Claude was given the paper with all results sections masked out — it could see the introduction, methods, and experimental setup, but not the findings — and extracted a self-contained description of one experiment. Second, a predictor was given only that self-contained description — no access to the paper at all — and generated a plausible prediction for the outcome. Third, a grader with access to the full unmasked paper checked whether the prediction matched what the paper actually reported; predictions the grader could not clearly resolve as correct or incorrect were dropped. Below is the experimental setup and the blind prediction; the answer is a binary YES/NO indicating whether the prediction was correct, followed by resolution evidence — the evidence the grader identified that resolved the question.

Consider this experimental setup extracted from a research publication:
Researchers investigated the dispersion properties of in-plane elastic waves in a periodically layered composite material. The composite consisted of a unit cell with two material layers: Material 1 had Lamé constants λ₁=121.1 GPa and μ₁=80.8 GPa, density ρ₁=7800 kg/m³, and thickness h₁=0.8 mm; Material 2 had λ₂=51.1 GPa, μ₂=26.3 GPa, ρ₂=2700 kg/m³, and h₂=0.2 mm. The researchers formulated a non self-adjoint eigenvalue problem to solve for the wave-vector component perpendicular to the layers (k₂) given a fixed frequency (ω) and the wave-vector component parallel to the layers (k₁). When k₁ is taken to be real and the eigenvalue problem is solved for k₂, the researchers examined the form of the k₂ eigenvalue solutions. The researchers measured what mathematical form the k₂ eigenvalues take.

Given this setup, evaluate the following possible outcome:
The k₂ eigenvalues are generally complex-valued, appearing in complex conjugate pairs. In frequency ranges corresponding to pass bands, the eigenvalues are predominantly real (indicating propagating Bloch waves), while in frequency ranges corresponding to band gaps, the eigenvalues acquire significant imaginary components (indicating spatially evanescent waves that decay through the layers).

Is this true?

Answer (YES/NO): NO